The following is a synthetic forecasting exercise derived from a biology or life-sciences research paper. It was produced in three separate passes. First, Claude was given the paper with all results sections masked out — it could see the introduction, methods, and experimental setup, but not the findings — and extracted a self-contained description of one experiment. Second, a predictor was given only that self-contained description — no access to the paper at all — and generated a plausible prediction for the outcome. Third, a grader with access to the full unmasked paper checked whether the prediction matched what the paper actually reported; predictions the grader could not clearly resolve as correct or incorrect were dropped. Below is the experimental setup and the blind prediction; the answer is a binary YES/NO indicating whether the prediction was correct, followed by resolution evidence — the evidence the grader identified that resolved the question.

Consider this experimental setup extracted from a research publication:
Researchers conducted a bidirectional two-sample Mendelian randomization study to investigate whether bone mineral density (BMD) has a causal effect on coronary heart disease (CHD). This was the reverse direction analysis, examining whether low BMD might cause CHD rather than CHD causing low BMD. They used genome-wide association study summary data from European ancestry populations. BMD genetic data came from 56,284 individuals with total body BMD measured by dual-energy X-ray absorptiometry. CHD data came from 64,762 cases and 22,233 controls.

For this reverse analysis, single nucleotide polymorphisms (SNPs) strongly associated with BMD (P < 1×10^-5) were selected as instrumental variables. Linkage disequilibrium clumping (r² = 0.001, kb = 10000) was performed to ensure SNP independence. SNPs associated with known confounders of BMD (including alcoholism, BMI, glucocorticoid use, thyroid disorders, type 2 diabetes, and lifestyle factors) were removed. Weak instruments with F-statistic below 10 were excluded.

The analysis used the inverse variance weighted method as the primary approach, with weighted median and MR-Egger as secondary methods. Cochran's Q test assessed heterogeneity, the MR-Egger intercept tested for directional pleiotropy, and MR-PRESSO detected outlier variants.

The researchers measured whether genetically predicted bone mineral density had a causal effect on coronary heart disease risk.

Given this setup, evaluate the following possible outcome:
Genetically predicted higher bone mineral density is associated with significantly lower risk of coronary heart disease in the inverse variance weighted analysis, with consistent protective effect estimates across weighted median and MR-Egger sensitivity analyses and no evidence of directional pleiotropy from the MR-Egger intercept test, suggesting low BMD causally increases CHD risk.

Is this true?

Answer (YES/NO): NO